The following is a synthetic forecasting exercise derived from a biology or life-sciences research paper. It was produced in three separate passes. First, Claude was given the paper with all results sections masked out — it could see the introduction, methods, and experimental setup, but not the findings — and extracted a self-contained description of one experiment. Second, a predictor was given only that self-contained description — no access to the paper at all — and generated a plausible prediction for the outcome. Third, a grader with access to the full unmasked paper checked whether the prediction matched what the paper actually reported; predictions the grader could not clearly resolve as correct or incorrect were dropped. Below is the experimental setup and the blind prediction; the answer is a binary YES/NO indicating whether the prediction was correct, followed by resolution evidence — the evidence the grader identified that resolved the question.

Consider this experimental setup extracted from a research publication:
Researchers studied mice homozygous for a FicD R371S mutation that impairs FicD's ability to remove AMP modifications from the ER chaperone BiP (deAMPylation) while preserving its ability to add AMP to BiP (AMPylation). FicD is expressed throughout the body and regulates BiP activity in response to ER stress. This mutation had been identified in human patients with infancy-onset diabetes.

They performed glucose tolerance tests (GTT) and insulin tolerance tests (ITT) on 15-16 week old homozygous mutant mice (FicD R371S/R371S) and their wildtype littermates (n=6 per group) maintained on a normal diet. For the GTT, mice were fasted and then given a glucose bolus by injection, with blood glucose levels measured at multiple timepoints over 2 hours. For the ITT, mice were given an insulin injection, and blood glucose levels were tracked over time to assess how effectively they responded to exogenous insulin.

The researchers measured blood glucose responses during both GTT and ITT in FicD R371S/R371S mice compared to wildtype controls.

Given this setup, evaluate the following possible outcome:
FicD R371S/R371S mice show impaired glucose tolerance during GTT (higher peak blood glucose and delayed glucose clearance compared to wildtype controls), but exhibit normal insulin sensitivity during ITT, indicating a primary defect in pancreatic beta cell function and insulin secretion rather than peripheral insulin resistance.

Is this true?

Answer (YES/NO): YES